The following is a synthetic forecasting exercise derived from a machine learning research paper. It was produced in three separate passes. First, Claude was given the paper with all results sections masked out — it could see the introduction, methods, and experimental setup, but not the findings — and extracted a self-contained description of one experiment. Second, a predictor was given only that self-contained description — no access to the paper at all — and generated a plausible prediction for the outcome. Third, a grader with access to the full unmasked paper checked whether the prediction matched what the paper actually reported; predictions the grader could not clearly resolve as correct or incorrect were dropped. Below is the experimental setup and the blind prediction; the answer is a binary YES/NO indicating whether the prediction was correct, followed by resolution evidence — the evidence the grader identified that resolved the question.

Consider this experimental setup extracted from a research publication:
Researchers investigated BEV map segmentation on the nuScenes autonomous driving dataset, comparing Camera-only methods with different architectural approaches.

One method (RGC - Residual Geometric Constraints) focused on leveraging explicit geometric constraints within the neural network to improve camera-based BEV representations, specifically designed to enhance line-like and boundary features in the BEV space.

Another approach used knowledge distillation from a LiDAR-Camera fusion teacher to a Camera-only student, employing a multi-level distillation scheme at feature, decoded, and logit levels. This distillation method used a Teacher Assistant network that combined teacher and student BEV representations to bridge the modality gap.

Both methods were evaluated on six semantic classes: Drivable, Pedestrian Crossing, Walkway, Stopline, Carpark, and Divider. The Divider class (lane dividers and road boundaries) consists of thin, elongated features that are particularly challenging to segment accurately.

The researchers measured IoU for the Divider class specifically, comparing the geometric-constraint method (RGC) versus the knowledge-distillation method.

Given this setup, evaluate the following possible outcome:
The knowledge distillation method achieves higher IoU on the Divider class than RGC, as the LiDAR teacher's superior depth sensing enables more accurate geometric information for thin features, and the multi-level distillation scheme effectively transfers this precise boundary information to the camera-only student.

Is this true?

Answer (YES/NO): NO